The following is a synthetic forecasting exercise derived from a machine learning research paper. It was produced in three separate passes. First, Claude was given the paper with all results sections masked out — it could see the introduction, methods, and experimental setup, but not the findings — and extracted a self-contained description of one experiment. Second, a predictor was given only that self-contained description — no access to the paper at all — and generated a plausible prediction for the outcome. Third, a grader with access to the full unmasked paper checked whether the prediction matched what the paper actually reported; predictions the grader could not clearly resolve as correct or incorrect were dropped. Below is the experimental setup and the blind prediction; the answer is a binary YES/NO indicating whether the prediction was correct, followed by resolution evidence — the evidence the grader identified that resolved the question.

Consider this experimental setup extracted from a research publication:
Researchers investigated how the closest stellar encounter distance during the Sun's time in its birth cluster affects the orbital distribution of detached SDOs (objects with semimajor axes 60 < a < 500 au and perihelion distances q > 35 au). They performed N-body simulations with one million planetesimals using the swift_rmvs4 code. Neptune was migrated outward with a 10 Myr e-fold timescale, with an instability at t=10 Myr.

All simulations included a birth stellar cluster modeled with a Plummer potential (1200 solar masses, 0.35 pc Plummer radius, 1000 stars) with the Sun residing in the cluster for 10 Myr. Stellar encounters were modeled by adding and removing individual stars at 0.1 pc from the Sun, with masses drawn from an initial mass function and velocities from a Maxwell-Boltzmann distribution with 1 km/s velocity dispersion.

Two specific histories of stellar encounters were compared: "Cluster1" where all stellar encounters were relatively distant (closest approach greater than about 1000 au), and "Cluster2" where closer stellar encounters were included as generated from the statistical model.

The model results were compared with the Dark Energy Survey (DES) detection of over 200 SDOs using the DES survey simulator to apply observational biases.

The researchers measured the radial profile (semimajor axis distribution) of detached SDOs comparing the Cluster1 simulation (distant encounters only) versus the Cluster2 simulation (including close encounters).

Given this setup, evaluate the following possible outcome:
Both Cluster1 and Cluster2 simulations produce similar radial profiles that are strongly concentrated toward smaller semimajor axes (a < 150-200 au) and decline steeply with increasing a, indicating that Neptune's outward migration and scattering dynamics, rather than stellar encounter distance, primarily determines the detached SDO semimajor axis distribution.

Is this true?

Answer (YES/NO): NO